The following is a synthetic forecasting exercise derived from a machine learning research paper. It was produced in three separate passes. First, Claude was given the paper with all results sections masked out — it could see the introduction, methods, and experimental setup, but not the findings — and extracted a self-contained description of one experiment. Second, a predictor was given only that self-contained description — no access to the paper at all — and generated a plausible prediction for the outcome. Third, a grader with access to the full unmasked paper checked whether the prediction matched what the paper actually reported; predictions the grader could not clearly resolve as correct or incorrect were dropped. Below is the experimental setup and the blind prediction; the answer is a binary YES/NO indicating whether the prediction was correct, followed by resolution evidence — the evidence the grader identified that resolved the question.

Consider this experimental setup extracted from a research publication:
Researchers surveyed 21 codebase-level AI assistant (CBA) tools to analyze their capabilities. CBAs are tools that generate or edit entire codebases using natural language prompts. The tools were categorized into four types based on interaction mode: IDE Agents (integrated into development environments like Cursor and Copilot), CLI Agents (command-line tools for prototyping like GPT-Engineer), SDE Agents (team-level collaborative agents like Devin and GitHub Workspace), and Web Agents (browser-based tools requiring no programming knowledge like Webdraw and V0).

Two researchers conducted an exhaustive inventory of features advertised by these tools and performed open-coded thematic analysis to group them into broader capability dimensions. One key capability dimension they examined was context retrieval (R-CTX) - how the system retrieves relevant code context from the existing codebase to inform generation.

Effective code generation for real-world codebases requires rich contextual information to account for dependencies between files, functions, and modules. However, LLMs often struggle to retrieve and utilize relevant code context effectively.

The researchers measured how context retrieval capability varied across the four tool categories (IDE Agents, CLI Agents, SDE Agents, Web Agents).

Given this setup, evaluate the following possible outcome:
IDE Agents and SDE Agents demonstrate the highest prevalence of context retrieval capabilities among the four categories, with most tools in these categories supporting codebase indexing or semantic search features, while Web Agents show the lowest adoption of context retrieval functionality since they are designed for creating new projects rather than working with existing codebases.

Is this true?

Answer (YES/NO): NO